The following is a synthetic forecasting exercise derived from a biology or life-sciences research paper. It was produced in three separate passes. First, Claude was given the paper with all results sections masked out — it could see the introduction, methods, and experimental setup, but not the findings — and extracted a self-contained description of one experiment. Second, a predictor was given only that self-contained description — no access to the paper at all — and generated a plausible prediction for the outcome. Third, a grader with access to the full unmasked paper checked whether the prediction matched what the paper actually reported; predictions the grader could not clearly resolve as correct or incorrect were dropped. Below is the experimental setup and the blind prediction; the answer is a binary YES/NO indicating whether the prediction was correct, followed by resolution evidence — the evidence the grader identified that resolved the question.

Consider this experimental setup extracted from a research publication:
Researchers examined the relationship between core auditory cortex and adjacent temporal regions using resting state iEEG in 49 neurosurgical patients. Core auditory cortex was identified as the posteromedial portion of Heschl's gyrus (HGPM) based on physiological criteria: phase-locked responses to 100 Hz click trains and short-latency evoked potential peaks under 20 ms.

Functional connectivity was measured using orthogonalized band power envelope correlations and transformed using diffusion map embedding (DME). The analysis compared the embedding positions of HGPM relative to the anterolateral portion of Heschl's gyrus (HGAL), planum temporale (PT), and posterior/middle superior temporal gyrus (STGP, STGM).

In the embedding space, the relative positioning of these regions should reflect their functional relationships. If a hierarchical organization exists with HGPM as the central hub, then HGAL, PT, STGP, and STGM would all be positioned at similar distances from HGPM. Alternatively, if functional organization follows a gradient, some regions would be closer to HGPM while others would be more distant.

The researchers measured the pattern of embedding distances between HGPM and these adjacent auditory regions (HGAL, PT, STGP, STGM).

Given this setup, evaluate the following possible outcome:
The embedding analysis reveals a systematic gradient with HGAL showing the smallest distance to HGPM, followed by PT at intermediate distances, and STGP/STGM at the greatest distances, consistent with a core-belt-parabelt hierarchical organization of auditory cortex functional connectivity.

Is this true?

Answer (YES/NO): NO